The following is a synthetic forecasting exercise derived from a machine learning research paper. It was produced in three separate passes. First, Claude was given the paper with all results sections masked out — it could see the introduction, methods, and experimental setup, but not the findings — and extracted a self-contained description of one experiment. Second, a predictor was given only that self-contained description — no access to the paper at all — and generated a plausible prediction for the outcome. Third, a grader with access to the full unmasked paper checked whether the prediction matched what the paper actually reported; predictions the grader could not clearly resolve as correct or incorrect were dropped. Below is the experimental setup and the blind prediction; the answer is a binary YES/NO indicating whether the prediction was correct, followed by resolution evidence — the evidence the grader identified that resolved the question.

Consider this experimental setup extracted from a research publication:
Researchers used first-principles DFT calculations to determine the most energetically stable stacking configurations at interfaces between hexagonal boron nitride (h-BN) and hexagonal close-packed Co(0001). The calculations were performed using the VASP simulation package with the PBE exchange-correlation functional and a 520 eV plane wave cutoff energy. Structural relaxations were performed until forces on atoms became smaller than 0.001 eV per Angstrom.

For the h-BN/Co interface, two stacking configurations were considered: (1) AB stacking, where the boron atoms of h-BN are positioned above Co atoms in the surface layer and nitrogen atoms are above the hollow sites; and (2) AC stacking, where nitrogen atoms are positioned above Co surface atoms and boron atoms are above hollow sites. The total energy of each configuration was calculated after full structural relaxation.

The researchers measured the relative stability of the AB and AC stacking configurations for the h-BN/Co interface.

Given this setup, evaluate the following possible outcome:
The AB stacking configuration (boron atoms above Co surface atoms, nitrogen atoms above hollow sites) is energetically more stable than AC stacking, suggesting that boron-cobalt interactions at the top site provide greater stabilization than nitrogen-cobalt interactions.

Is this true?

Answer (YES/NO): YES